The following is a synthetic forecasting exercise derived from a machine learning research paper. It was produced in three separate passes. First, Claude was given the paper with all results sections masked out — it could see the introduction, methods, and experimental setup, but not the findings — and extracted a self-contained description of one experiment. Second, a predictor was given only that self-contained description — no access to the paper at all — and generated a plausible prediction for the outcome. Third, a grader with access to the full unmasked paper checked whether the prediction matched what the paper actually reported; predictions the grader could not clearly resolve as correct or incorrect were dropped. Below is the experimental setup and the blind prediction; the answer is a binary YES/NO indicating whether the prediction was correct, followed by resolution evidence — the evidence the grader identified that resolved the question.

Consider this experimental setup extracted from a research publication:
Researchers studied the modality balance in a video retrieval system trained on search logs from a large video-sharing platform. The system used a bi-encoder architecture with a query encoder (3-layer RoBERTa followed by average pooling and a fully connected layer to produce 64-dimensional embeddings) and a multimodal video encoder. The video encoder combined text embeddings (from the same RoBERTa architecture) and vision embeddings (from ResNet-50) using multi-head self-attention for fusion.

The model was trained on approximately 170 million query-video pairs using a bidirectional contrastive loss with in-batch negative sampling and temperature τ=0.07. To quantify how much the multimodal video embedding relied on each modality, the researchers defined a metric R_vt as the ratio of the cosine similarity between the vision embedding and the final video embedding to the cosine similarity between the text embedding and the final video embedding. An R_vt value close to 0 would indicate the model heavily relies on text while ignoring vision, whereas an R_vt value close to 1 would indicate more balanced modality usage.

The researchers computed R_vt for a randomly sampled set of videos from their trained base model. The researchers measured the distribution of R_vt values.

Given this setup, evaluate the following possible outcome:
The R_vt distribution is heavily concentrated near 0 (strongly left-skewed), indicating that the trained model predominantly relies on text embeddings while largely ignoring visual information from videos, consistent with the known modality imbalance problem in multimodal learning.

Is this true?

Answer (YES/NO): YES